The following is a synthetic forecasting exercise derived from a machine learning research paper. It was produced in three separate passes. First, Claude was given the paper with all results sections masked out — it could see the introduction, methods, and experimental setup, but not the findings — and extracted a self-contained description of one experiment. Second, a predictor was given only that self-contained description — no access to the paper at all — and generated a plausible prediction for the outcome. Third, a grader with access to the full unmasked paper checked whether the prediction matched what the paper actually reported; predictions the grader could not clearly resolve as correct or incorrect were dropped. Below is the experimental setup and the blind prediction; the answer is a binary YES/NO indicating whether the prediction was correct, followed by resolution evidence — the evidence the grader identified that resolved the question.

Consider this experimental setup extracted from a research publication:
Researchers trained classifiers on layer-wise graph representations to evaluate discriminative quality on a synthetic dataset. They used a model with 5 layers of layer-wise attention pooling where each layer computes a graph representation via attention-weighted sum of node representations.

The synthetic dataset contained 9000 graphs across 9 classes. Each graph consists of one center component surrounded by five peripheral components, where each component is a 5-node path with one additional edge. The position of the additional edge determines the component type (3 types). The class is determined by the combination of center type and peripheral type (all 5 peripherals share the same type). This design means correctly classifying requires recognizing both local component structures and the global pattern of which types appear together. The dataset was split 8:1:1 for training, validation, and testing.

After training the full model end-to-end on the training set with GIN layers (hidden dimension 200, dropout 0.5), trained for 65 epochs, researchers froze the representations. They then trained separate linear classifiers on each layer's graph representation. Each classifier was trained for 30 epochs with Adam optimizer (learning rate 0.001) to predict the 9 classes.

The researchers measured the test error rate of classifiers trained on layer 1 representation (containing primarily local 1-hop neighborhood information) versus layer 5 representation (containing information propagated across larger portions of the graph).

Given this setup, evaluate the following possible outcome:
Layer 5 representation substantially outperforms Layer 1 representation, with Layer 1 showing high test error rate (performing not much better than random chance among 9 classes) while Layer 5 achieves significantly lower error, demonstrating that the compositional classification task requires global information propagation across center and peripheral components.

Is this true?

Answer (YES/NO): NO